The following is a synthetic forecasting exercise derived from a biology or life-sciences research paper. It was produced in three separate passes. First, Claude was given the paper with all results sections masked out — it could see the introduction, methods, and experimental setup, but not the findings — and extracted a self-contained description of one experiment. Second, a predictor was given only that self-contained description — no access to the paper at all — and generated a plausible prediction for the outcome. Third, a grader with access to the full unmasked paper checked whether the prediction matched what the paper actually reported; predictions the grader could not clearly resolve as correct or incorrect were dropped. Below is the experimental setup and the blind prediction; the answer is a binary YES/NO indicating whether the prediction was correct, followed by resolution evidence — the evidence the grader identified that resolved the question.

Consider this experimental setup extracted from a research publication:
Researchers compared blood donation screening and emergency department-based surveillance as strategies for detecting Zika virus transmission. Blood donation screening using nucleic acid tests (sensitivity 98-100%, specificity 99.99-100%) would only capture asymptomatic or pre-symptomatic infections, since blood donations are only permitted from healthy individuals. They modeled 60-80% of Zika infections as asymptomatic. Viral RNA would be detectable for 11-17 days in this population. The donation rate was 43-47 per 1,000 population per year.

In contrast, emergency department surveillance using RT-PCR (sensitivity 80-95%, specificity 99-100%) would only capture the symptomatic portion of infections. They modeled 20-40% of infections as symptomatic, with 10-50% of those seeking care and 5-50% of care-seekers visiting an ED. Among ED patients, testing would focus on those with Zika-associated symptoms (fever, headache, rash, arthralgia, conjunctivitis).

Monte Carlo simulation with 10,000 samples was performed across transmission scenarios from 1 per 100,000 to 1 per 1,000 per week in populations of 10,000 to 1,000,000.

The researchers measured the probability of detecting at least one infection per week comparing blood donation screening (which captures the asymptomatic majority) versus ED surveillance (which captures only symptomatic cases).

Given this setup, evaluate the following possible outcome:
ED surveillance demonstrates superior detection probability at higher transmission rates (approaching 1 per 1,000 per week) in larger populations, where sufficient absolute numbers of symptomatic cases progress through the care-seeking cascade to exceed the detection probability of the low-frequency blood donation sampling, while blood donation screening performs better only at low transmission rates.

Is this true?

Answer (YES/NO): NO